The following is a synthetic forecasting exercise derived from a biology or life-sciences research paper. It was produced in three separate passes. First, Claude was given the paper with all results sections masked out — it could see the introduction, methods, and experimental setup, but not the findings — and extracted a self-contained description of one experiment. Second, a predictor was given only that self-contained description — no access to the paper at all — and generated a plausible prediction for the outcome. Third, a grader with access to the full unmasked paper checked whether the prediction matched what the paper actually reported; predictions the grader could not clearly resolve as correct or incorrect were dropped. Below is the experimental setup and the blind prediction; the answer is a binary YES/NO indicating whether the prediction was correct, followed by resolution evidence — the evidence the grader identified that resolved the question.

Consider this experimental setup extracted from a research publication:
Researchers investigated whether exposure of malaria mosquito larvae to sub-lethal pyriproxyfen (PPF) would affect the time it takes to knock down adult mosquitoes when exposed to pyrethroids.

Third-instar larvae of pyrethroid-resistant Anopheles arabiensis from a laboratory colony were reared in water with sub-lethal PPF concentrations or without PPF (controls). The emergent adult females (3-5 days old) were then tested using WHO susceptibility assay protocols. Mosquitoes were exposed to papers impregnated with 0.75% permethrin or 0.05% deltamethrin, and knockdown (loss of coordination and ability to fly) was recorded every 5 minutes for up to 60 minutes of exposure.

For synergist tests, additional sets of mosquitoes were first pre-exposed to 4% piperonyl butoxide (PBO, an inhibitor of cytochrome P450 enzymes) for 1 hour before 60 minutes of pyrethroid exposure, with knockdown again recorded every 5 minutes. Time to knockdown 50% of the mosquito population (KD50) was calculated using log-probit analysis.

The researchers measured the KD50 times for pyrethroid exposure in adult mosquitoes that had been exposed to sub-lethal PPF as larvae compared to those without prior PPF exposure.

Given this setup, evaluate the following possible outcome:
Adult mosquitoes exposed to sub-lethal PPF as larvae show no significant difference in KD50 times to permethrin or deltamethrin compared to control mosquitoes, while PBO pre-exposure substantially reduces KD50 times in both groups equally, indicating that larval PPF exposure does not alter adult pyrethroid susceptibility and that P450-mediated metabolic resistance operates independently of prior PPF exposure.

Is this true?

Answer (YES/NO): NO